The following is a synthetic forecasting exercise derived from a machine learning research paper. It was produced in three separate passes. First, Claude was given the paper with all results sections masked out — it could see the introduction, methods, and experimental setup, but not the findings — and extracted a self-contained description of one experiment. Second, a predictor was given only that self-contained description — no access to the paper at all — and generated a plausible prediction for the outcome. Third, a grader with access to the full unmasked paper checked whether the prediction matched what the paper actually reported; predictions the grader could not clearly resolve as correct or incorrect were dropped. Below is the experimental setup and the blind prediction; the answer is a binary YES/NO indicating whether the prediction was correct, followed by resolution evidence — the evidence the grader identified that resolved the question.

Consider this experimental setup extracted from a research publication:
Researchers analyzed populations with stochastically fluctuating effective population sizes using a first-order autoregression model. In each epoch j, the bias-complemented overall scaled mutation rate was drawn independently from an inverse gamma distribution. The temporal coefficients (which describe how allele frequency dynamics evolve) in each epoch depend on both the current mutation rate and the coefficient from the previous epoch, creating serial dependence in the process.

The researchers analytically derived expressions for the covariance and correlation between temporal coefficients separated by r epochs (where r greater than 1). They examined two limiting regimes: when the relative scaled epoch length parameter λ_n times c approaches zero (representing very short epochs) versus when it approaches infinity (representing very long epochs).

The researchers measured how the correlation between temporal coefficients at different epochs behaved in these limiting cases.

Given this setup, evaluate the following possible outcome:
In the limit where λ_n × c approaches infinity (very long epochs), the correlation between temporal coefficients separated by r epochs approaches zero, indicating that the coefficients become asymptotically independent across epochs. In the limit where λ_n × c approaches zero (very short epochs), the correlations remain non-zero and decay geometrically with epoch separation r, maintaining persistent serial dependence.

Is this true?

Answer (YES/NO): NO